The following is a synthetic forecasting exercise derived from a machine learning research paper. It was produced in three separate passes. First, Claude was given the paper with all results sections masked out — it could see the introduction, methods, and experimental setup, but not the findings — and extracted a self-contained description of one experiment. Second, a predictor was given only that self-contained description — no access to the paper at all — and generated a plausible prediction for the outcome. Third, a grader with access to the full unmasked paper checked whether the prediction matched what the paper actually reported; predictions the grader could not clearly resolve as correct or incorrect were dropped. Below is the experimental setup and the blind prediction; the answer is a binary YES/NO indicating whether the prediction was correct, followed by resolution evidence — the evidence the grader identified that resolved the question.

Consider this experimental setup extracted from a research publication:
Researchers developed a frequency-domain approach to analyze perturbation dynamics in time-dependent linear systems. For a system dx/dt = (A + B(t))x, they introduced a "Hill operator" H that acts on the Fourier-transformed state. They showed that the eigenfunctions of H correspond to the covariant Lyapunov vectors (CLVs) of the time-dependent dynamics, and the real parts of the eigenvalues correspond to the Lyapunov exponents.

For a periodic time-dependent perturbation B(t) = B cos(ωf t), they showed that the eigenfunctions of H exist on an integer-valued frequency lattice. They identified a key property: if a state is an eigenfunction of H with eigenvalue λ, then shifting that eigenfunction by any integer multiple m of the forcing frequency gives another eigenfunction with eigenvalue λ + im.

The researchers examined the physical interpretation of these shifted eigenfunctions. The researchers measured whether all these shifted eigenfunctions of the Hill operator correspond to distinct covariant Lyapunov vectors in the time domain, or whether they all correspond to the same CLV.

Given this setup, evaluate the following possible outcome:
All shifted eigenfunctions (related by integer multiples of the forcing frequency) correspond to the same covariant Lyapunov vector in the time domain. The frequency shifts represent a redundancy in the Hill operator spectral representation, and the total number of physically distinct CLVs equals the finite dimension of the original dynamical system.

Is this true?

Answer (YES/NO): YES